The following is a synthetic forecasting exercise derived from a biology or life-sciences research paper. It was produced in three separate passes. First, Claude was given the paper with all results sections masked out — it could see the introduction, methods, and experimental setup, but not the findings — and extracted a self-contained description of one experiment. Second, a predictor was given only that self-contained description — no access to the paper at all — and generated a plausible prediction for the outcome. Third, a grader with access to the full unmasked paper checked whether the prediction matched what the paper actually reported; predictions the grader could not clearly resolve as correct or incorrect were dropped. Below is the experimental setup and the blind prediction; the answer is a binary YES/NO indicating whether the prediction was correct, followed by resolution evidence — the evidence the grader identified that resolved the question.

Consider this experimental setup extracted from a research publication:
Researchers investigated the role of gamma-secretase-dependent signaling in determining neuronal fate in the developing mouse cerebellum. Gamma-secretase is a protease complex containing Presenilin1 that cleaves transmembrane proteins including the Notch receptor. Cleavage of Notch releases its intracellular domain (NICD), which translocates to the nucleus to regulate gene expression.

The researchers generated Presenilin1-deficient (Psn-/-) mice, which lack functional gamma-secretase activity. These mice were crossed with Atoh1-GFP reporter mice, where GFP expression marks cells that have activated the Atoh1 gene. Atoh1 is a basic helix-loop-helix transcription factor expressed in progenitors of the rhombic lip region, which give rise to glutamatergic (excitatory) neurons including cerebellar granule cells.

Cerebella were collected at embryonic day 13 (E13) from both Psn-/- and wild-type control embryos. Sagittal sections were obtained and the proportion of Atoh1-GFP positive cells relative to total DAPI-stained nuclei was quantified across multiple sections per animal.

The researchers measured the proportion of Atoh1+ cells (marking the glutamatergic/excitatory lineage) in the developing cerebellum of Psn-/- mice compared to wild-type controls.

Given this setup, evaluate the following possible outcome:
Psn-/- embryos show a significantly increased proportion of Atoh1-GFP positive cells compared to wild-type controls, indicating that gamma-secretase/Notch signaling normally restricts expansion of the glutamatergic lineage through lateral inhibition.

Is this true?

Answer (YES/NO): YES